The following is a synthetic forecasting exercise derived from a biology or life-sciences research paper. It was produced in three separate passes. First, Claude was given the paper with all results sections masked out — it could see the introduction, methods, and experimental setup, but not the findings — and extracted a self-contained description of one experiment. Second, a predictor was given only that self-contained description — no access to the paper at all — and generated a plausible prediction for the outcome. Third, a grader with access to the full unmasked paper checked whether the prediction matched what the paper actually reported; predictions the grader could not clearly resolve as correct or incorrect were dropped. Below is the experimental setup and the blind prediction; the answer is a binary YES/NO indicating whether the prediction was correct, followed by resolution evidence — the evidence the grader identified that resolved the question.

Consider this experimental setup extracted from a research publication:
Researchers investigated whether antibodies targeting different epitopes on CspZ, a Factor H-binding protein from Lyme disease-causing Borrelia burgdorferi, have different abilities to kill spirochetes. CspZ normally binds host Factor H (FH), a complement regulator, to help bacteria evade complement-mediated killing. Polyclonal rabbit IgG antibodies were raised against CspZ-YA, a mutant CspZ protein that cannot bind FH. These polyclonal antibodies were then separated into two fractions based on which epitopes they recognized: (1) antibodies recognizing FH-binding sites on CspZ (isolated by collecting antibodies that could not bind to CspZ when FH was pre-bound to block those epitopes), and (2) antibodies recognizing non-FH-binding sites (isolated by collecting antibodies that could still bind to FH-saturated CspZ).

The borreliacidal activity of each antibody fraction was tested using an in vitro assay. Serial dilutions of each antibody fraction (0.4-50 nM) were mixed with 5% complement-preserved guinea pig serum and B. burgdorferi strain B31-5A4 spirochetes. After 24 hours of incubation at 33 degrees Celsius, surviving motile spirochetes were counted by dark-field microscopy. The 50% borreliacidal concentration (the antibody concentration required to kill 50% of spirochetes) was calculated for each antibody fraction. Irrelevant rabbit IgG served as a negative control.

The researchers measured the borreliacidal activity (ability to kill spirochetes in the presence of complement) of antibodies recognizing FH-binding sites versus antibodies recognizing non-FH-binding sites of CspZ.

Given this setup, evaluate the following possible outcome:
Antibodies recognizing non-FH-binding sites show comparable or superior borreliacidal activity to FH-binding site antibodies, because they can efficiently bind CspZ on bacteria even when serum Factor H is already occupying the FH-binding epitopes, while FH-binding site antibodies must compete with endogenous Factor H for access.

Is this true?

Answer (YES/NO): NO